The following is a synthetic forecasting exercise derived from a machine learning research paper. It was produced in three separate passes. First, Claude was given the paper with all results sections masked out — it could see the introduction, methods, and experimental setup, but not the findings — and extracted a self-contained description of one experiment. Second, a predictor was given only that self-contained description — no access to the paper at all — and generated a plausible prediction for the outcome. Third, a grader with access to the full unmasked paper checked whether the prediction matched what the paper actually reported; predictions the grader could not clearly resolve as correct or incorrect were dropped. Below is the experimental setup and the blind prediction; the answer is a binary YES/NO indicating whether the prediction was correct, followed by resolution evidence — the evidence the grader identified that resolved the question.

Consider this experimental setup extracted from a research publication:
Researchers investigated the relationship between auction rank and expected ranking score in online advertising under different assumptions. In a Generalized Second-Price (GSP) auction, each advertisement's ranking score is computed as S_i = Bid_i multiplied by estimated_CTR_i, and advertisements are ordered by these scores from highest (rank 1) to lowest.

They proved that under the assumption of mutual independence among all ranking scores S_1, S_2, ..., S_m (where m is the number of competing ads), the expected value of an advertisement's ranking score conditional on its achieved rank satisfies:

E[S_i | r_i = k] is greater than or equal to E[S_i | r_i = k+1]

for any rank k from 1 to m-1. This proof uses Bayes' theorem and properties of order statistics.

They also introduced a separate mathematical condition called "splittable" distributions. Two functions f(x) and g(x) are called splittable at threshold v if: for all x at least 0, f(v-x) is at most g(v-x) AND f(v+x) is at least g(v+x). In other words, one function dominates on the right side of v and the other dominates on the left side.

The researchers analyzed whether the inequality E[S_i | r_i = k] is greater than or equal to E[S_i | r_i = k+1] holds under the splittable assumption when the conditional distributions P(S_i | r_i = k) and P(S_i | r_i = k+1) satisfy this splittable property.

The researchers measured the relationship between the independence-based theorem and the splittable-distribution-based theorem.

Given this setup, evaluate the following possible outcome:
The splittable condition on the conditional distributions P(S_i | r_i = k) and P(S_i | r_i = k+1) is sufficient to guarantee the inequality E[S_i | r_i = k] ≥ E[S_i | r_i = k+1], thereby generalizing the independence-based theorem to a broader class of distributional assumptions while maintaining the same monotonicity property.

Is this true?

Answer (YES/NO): YES